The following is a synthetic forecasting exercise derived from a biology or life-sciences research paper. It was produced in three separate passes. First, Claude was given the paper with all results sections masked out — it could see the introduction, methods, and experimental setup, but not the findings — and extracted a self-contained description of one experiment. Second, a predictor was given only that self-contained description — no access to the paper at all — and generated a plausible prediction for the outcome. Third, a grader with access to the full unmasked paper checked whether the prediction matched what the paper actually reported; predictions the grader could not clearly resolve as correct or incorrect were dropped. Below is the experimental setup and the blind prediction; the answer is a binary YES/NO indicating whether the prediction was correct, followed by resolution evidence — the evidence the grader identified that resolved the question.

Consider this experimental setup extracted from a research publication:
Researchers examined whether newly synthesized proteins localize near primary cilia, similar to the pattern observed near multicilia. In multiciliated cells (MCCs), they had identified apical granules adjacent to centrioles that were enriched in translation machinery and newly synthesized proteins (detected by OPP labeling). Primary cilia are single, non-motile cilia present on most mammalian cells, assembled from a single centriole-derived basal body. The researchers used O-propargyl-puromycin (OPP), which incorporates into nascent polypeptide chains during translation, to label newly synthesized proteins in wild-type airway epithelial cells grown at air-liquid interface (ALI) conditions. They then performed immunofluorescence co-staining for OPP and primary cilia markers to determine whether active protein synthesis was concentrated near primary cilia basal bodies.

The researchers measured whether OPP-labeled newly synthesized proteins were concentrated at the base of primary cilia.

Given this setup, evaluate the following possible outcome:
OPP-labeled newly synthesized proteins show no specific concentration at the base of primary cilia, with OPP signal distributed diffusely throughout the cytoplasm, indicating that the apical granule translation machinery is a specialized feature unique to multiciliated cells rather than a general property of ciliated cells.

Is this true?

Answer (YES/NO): NO